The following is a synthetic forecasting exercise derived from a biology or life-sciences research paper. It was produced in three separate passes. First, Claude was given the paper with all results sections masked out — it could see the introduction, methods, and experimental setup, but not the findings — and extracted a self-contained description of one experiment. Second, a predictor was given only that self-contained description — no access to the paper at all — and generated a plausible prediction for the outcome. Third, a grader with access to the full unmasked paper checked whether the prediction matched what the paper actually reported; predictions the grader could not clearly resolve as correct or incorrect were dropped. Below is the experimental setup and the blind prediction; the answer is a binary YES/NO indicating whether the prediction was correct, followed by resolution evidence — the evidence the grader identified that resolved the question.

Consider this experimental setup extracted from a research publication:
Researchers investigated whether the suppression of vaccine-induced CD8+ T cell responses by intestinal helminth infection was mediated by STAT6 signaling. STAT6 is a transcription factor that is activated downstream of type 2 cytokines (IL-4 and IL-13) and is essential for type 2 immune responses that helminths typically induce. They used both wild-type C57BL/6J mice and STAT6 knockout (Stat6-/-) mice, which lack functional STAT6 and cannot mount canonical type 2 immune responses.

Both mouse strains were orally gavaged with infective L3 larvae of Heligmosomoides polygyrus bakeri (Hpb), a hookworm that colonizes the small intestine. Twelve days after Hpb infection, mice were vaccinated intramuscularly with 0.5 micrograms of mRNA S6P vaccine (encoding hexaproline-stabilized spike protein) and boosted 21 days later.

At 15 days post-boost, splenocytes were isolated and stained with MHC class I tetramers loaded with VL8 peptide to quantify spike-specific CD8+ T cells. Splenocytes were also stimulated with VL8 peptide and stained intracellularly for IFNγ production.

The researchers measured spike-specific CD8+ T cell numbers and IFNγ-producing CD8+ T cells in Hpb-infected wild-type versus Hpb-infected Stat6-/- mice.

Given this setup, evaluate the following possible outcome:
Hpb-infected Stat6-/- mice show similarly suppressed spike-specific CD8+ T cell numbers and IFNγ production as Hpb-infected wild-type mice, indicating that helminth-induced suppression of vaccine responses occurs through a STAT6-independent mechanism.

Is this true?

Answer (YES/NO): YES